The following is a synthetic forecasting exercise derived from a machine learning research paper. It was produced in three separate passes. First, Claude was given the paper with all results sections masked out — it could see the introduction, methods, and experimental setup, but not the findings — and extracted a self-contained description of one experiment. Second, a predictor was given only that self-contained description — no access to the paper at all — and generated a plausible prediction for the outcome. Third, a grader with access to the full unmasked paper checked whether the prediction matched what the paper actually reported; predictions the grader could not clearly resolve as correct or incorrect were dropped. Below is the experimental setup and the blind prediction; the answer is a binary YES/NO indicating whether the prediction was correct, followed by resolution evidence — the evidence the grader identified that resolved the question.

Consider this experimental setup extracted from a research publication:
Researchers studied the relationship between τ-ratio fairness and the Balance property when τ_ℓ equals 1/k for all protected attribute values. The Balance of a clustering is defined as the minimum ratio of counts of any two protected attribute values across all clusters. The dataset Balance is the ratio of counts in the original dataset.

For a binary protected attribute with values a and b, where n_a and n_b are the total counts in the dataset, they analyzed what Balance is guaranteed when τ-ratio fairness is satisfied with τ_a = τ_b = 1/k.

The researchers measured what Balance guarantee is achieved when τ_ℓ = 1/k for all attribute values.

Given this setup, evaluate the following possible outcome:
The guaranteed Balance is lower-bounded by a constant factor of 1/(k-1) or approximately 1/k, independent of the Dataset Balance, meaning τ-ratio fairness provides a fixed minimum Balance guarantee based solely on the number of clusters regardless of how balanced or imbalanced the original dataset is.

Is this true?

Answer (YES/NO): NO